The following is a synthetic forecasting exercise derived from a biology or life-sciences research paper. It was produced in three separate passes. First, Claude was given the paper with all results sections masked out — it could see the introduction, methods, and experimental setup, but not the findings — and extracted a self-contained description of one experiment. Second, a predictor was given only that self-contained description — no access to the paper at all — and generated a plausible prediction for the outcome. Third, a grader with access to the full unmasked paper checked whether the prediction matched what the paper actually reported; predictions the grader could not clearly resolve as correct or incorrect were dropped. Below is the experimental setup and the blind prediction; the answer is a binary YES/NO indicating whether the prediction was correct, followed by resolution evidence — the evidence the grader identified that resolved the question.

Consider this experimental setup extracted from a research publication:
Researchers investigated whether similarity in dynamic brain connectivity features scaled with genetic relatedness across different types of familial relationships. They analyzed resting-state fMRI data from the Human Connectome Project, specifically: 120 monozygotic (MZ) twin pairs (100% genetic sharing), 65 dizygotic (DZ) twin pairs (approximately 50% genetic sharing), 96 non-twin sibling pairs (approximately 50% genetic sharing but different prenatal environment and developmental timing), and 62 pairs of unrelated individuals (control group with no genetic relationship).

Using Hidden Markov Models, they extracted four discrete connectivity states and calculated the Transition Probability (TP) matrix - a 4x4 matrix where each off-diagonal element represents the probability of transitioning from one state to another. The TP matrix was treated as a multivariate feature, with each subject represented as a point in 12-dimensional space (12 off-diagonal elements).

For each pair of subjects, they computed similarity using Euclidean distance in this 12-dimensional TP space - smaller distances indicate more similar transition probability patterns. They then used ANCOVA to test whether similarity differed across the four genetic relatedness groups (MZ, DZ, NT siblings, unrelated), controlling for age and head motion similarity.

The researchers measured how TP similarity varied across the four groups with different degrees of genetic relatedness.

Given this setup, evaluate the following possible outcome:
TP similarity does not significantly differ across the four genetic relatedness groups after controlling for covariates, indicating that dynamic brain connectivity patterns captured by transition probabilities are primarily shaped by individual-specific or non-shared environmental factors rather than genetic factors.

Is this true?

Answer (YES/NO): NO